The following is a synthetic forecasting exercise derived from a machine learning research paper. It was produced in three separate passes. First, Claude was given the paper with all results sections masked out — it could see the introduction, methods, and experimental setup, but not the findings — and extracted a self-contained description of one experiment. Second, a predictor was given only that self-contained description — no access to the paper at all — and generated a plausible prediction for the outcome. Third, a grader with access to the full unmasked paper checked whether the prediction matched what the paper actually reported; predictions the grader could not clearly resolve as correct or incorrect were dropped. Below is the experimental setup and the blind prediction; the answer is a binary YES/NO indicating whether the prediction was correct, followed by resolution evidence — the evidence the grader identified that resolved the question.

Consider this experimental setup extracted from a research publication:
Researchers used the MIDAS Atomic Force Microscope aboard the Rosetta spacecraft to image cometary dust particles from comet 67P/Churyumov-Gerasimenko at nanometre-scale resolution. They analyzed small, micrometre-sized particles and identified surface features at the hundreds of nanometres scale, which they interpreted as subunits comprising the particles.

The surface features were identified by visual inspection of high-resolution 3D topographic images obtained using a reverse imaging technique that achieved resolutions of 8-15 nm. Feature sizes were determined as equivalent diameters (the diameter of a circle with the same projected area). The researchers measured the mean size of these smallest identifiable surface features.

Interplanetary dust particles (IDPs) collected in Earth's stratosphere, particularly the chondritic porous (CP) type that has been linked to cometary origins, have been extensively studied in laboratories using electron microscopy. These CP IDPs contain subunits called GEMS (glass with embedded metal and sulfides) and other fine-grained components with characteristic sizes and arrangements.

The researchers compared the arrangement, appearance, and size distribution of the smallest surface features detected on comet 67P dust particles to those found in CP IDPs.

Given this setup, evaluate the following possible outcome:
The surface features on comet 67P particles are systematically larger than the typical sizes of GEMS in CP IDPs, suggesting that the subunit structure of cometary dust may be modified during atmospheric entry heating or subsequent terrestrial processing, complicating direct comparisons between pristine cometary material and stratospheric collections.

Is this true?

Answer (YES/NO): NO